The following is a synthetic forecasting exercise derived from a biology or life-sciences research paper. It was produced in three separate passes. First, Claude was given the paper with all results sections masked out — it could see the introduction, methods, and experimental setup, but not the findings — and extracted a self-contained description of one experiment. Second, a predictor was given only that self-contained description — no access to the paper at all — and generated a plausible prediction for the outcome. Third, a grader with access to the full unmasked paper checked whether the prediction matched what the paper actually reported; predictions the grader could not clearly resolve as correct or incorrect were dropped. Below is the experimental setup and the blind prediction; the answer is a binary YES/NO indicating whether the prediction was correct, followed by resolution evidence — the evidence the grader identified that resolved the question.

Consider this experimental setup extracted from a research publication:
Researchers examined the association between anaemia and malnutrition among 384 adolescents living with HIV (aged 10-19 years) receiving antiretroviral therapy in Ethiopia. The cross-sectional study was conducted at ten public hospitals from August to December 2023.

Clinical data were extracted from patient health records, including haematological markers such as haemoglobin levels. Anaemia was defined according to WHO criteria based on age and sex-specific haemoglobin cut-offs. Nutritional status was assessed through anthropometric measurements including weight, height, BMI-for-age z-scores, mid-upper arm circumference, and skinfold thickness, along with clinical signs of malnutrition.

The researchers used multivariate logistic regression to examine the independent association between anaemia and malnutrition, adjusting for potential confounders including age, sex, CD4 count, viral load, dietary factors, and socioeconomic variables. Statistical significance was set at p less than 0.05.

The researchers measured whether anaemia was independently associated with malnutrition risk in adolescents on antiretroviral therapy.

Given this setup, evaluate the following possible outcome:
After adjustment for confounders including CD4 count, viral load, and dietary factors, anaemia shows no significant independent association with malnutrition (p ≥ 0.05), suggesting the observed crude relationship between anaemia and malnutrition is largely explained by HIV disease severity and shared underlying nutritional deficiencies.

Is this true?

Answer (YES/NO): NO